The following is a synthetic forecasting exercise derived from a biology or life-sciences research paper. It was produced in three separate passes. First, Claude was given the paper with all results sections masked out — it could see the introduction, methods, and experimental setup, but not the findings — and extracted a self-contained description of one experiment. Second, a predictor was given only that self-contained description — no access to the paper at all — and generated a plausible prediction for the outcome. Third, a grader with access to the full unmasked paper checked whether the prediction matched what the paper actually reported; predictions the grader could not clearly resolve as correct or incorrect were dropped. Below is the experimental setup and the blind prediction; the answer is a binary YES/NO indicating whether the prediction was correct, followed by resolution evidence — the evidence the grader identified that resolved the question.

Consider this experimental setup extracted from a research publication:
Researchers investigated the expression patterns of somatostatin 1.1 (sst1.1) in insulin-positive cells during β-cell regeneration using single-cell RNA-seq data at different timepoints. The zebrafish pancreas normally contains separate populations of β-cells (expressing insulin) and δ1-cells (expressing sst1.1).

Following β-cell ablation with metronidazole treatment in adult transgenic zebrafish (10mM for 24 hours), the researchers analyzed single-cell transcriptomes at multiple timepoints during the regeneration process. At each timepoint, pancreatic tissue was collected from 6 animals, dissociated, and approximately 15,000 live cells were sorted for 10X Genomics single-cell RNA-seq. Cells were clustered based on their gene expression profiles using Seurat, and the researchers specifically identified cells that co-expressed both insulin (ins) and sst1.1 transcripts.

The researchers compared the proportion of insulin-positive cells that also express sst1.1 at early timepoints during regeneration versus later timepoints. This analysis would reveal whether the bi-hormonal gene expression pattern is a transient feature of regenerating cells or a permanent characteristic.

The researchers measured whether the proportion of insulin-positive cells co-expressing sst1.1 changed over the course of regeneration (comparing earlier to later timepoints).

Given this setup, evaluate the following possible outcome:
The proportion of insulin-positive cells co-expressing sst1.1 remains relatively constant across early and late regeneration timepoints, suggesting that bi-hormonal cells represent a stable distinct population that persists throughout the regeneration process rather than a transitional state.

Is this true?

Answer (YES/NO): NO